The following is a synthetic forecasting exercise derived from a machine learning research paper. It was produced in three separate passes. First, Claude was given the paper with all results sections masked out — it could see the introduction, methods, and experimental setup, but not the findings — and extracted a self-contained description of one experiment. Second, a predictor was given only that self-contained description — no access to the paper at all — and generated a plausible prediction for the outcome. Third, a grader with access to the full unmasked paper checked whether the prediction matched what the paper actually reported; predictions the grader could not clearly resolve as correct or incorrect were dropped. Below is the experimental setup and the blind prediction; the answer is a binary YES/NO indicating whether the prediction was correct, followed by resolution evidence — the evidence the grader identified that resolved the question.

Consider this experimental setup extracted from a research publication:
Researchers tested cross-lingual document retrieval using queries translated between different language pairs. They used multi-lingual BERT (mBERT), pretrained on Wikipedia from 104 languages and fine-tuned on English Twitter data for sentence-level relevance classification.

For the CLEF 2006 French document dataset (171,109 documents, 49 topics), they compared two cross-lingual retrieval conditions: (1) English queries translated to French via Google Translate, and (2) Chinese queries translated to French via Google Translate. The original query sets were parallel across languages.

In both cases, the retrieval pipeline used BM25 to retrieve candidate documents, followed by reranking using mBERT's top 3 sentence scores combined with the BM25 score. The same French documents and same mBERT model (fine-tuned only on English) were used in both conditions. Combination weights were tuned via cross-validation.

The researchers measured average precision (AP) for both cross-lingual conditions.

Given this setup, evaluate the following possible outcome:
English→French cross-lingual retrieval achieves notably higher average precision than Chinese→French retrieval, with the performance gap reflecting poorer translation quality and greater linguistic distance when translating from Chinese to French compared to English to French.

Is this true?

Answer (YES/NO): YES